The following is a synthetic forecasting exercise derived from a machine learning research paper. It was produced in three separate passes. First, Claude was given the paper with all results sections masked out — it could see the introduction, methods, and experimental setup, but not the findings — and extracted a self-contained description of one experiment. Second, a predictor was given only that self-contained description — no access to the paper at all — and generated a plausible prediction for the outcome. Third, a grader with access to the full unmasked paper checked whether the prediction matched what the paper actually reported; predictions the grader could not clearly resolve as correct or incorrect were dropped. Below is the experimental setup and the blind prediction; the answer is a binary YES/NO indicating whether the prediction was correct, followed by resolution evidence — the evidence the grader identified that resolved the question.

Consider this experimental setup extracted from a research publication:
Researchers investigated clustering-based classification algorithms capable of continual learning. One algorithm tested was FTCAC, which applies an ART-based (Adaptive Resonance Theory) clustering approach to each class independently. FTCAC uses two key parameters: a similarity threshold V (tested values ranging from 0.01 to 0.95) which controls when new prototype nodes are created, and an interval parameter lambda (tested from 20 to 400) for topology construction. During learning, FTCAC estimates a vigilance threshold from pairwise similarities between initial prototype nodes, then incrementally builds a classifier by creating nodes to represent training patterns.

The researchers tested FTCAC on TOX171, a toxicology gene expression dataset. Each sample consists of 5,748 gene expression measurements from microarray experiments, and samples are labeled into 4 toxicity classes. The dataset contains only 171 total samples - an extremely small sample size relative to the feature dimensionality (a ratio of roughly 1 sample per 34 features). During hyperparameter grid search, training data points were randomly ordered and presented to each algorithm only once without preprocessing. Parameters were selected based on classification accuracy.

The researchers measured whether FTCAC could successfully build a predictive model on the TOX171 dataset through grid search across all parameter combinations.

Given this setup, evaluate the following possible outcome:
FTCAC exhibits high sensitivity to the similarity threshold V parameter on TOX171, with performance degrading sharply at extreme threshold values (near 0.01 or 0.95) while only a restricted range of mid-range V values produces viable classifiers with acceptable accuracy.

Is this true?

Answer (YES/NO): NO